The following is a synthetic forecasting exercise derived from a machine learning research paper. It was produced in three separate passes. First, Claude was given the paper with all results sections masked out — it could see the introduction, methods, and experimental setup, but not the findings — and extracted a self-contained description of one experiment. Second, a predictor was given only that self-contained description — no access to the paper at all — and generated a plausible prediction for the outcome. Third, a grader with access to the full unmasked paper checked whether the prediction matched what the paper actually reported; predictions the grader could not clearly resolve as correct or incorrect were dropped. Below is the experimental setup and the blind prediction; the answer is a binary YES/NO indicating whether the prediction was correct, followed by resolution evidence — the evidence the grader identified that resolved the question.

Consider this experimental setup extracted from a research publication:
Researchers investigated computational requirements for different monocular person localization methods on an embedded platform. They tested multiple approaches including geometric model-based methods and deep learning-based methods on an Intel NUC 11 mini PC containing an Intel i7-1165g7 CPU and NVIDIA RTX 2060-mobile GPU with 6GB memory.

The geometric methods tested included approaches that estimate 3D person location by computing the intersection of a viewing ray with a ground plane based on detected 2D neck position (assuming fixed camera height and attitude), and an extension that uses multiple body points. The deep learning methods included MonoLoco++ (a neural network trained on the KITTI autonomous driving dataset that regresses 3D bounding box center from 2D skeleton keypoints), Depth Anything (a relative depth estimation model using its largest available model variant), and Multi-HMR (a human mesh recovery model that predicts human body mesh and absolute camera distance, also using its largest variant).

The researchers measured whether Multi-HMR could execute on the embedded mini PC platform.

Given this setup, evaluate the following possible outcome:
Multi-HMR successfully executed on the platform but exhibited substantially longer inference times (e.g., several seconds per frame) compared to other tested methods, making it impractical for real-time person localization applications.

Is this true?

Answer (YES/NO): NO